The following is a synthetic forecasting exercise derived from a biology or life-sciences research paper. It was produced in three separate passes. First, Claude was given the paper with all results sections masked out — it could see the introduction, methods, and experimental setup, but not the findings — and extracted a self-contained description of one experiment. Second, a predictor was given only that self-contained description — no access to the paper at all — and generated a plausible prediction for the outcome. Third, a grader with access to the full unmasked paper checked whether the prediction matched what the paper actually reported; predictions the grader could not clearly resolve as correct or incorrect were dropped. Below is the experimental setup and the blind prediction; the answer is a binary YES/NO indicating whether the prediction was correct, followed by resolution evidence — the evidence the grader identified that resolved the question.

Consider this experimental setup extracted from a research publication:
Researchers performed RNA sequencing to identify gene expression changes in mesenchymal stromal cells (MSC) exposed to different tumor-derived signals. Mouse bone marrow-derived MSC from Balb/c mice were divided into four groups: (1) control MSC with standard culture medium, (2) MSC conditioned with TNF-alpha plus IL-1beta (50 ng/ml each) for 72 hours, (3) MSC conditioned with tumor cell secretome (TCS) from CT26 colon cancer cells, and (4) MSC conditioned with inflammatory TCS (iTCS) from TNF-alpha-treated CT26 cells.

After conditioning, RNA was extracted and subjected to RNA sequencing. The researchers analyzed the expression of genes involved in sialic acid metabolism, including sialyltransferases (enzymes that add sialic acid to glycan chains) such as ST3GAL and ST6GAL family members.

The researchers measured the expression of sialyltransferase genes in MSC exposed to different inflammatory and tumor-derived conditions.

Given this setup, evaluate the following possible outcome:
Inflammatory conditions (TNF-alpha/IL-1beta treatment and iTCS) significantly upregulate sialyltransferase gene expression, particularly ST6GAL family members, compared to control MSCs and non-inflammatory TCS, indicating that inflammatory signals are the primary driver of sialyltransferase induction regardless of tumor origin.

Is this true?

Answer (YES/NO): NO